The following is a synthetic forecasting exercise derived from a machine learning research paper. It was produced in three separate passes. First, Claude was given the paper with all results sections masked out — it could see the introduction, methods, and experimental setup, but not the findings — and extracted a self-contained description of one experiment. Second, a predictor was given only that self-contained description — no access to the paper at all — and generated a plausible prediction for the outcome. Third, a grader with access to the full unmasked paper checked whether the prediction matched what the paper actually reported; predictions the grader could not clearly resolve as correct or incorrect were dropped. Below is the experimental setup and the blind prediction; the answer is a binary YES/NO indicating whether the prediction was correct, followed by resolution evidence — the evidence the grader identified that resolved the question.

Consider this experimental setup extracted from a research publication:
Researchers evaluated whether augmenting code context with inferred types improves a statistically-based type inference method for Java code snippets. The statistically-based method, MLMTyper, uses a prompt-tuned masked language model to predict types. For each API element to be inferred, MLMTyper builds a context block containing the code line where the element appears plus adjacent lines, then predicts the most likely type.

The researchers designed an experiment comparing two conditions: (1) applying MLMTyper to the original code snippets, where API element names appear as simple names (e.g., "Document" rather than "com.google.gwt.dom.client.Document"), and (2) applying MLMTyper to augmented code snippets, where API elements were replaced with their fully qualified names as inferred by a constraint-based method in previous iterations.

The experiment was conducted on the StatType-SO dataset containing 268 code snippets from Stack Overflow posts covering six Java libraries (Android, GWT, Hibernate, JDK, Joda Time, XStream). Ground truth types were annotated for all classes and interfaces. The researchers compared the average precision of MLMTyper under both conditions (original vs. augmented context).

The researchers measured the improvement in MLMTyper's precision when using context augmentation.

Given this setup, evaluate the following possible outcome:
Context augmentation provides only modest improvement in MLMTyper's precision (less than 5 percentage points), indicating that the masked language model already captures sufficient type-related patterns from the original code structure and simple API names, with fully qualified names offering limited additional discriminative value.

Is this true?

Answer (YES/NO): NO